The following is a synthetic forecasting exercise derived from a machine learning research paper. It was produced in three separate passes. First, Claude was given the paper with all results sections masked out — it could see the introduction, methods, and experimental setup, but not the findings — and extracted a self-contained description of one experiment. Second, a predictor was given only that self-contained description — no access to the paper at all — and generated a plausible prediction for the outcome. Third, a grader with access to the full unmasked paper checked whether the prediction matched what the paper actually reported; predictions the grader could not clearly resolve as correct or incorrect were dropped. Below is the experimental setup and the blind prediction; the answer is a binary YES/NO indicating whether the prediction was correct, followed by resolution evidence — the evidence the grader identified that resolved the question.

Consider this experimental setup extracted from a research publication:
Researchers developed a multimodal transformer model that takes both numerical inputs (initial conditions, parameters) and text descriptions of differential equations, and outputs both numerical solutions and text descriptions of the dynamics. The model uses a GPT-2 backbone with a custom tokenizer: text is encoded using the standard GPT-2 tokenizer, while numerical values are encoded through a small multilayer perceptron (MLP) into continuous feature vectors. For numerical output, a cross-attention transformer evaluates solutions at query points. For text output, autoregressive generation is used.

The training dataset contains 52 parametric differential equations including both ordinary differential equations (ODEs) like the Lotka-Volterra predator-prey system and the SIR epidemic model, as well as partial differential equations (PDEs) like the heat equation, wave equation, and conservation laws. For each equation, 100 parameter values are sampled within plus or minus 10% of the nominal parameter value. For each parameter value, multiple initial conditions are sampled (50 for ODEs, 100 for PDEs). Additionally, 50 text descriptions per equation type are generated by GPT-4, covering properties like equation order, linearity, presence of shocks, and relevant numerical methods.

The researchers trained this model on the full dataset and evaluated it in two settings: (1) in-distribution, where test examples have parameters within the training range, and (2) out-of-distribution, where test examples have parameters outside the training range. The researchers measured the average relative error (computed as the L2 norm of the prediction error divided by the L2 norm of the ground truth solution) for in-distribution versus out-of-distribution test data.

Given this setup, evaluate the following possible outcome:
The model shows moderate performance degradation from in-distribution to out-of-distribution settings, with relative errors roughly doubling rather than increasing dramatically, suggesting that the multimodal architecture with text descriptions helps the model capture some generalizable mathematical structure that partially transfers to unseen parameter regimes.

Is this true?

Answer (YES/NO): YES